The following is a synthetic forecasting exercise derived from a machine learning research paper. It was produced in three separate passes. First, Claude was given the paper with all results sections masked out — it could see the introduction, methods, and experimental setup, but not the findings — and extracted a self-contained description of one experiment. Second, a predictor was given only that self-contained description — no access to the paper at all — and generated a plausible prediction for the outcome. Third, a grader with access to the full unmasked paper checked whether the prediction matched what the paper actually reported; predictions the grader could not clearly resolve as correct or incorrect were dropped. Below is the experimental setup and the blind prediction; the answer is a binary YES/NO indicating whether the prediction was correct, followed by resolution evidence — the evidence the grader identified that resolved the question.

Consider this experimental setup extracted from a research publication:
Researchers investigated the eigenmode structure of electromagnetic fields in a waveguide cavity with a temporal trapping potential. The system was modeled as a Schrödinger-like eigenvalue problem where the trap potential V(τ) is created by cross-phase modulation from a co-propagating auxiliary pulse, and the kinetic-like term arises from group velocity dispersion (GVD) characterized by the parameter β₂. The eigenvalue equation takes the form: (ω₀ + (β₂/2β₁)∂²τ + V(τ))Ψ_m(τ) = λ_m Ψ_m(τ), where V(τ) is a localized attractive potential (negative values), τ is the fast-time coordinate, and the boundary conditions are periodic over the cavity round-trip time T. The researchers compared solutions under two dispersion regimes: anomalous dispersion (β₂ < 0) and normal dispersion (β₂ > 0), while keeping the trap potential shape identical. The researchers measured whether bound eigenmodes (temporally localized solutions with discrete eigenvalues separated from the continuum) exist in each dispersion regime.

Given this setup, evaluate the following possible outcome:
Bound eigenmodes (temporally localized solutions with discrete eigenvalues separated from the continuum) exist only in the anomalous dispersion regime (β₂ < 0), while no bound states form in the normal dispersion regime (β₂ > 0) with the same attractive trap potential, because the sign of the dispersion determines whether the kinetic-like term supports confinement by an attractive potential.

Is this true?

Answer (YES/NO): YES